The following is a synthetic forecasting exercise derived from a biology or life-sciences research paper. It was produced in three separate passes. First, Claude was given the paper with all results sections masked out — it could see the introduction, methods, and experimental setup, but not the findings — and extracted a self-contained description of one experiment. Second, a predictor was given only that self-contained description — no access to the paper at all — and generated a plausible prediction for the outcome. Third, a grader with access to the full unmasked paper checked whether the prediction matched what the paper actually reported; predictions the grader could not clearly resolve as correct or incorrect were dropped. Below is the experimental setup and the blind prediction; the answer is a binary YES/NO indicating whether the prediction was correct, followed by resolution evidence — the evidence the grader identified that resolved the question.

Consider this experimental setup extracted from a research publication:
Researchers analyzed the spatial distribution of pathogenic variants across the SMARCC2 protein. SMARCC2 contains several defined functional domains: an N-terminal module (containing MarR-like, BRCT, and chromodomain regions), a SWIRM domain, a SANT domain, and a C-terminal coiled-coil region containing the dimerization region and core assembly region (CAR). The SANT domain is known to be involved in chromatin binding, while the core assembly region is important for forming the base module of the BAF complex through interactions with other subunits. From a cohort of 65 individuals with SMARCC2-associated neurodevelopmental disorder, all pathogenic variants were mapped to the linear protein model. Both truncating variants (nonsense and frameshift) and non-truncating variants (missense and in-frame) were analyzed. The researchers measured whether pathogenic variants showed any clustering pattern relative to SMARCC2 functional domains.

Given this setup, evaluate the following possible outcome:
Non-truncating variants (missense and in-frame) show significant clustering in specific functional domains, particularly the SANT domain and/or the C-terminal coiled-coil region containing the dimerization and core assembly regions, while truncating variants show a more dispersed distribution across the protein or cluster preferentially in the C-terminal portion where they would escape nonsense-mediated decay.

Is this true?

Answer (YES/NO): YES